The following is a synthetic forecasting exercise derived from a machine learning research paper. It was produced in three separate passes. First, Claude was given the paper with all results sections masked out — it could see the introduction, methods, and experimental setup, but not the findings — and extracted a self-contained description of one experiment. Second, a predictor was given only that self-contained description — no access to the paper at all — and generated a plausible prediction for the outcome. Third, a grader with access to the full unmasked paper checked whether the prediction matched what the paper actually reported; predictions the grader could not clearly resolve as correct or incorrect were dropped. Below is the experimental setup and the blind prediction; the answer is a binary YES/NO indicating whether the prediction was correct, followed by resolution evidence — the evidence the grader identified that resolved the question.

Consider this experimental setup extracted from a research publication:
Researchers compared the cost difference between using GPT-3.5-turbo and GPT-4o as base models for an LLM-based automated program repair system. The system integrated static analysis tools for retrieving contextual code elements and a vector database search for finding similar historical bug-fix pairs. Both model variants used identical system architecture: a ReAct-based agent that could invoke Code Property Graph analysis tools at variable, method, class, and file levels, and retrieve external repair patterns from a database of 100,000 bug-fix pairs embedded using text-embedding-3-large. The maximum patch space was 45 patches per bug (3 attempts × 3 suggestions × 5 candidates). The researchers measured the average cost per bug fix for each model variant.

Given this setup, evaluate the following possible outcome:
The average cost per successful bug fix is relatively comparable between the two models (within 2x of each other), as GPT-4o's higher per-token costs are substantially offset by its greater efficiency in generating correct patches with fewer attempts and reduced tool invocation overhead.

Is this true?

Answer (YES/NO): NO